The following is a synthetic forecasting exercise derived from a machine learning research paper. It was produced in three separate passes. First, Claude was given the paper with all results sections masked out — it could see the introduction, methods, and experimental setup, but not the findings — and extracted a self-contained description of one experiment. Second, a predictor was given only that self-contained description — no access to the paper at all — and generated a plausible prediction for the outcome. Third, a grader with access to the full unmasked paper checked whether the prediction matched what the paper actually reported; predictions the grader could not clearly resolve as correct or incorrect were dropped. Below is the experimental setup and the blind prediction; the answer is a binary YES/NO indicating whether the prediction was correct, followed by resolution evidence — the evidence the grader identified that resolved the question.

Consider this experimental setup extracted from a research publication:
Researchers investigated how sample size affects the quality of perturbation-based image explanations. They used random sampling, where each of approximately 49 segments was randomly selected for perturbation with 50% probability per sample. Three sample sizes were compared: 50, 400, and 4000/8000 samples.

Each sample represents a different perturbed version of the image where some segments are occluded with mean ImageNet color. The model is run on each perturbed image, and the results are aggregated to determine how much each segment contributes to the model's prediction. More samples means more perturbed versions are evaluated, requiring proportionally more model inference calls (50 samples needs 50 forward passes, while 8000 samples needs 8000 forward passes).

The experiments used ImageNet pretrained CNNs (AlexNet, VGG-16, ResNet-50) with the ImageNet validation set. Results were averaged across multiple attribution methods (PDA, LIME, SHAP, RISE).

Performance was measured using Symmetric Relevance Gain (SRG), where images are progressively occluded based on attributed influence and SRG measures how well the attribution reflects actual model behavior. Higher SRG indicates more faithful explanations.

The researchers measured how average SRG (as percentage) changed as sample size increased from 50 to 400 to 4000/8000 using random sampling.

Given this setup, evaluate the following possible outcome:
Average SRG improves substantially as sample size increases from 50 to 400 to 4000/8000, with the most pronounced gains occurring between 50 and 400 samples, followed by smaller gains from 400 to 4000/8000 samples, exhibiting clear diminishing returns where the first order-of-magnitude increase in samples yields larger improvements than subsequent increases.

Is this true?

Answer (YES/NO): YES